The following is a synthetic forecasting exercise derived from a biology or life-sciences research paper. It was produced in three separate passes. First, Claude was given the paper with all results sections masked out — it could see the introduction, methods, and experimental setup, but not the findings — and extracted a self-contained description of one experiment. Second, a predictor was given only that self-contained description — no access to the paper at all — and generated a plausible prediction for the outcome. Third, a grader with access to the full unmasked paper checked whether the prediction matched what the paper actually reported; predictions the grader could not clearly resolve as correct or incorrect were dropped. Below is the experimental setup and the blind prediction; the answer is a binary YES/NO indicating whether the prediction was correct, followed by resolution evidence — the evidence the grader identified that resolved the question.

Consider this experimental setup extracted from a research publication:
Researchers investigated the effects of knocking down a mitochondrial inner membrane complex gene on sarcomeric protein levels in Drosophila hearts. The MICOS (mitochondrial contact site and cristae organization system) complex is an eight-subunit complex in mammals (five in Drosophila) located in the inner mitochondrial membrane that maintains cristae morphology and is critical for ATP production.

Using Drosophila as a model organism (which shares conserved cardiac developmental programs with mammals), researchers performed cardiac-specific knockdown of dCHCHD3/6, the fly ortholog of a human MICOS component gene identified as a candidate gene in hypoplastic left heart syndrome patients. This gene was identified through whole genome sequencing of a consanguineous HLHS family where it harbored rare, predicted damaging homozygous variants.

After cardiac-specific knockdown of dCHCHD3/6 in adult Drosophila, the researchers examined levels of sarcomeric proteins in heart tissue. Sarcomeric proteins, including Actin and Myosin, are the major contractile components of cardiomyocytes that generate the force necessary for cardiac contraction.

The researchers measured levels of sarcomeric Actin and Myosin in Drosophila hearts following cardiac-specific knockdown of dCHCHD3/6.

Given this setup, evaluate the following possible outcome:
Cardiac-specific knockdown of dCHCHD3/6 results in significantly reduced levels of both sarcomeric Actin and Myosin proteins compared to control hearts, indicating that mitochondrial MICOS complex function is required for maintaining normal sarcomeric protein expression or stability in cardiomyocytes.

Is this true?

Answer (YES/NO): YES